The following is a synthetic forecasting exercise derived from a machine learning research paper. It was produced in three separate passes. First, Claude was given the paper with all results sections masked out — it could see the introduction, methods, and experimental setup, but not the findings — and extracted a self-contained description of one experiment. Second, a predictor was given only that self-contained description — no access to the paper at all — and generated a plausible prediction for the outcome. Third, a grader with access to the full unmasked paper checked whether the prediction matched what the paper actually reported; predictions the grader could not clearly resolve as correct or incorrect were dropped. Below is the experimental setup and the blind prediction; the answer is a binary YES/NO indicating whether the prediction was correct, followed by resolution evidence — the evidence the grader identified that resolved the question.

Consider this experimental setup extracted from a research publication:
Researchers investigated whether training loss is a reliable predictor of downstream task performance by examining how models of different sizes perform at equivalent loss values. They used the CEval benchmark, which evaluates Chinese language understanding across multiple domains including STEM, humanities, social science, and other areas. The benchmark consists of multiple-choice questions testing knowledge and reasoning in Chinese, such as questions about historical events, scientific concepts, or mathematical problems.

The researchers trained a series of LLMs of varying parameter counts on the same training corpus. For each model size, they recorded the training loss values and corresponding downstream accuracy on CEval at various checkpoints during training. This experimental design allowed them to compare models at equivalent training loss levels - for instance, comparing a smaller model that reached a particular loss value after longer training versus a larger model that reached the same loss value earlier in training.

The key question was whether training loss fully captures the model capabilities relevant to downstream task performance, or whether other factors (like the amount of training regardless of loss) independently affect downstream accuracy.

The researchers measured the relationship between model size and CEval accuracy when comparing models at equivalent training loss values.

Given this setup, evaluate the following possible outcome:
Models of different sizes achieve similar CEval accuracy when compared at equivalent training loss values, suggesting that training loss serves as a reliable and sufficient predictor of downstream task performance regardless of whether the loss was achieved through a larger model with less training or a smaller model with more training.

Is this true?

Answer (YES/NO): NO